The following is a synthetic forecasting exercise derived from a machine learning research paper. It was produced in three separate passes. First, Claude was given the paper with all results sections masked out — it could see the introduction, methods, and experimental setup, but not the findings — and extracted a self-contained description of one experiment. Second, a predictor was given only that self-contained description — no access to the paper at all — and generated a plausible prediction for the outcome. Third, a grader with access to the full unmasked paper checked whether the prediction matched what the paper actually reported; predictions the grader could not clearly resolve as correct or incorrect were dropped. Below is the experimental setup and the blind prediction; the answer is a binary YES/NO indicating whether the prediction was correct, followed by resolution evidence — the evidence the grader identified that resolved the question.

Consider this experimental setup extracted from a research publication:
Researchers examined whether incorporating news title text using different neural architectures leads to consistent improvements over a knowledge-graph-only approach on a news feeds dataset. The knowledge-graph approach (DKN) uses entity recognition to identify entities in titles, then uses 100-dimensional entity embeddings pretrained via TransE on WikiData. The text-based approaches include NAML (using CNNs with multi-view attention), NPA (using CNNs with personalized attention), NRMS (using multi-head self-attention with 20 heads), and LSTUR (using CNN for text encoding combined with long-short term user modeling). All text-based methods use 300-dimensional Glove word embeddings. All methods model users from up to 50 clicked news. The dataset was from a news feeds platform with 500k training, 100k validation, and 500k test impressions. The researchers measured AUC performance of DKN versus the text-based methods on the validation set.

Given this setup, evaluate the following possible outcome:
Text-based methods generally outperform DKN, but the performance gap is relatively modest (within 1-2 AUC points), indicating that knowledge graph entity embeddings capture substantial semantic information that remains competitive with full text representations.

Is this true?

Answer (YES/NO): YES